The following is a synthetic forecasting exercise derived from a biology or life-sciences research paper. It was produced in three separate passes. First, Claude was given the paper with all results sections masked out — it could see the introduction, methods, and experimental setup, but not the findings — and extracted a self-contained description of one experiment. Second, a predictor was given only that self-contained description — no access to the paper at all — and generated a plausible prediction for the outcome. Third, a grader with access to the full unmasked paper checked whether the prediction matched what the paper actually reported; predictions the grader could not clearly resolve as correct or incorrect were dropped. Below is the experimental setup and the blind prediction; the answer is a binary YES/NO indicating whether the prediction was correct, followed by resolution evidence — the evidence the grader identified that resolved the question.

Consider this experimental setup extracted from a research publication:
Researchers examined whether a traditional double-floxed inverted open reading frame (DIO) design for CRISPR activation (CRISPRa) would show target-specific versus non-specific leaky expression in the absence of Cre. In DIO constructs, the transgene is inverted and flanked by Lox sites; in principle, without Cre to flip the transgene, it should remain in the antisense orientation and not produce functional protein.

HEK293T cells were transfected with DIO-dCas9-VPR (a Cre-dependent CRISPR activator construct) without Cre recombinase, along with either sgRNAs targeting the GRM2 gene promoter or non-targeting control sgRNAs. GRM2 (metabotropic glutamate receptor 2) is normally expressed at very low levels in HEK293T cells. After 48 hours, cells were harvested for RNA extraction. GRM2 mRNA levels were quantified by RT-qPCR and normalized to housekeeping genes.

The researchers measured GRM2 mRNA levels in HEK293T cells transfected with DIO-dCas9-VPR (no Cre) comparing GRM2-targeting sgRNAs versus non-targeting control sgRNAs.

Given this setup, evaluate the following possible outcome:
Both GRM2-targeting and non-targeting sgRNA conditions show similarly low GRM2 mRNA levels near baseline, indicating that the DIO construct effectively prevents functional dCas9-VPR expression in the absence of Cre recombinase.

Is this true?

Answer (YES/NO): NO